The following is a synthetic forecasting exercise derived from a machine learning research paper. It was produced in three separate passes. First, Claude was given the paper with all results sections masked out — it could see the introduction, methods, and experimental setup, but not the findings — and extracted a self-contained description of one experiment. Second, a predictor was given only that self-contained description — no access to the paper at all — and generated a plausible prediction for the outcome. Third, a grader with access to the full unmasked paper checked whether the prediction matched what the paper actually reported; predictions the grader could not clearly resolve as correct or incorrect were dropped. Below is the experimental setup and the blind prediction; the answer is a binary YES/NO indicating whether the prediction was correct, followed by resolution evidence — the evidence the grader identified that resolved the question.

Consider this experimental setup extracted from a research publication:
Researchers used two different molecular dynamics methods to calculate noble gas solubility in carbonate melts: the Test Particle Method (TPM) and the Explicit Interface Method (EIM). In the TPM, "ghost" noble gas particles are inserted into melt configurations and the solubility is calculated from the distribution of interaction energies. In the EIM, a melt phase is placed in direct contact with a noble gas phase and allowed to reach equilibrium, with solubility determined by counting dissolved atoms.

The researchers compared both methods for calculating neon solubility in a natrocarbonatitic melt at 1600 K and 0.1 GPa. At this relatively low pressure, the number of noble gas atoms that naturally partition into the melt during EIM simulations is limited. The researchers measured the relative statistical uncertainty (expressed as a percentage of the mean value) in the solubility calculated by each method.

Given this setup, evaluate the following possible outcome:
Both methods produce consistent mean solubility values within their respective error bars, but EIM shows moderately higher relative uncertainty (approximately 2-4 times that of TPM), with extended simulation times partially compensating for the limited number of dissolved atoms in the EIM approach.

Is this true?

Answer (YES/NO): NO